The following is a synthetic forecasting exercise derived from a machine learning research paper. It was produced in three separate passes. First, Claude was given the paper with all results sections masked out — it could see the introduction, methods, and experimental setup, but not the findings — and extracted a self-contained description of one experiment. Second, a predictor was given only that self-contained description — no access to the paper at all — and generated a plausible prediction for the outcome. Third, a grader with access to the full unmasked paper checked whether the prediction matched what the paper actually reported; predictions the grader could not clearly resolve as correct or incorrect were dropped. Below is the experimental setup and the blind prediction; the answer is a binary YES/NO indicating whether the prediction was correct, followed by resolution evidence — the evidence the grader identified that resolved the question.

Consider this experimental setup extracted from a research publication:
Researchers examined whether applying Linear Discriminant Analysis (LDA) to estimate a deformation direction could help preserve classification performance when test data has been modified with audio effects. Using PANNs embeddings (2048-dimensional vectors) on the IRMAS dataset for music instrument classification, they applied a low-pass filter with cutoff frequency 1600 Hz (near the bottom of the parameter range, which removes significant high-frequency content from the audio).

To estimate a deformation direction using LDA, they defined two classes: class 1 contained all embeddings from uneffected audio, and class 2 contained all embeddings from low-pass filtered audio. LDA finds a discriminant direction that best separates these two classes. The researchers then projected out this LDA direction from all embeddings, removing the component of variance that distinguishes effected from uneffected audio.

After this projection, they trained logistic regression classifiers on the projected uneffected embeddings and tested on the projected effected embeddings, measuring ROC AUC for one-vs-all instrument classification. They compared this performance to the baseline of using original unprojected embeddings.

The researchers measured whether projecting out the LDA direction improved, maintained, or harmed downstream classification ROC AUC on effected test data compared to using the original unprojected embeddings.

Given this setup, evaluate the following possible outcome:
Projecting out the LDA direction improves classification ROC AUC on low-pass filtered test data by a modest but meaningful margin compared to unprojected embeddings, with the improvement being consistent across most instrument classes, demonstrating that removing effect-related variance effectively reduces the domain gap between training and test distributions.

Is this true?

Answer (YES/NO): NO